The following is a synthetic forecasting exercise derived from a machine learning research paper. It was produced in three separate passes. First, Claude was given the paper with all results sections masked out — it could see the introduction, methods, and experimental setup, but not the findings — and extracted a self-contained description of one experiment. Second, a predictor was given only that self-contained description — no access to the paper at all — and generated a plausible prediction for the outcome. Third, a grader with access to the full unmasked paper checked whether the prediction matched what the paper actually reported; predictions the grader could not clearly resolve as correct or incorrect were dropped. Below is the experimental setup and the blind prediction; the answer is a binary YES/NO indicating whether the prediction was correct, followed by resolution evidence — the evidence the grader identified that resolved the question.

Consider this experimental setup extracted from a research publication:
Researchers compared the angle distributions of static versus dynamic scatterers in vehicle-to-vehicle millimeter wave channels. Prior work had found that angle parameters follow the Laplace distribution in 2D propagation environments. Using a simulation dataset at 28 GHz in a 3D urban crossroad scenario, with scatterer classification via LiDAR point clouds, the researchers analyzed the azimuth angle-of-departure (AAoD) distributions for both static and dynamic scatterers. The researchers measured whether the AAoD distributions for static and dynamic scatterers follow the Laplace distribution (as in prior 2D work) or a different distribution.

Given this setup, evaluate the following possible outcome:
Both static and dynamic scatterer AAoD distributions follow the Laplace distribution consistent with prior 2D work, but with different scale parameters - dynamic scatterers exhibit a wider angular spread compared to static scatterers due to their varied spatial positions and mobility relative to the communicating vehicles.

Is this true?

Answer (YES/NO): NO